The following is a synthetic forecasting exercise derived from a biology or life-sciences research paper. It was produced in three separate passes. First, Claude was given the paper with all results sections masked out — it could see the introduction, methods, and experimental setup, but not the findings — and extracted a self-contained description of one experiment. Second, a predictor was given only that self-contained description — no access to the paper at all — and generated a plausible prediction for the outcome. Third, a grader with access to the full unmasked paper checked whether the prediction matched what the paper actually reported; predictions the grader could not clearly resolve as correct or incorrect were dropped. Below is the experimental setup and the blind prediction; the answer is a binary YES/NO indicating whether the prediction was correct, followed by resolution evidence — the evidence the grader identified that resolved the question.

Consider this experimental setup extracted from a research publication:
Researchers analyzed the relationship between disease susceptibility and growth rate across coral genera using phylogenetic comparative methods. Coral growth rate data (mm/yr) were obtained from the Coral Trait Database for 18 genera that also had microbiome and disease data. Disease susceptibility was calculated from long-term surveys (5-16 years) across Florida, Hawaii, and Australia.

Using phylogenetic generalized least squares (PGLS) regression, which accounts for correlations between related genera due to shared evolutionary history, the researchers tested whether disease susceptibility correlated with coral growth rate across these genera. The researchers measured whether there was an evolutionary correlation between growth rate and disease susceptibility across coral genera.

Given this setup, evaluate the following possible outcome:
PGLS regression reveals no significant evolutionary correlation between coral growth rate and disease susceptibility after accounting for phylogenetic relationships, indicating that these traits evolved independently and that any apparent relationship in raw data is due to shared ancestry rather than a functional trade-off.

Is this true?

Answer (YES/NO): NO